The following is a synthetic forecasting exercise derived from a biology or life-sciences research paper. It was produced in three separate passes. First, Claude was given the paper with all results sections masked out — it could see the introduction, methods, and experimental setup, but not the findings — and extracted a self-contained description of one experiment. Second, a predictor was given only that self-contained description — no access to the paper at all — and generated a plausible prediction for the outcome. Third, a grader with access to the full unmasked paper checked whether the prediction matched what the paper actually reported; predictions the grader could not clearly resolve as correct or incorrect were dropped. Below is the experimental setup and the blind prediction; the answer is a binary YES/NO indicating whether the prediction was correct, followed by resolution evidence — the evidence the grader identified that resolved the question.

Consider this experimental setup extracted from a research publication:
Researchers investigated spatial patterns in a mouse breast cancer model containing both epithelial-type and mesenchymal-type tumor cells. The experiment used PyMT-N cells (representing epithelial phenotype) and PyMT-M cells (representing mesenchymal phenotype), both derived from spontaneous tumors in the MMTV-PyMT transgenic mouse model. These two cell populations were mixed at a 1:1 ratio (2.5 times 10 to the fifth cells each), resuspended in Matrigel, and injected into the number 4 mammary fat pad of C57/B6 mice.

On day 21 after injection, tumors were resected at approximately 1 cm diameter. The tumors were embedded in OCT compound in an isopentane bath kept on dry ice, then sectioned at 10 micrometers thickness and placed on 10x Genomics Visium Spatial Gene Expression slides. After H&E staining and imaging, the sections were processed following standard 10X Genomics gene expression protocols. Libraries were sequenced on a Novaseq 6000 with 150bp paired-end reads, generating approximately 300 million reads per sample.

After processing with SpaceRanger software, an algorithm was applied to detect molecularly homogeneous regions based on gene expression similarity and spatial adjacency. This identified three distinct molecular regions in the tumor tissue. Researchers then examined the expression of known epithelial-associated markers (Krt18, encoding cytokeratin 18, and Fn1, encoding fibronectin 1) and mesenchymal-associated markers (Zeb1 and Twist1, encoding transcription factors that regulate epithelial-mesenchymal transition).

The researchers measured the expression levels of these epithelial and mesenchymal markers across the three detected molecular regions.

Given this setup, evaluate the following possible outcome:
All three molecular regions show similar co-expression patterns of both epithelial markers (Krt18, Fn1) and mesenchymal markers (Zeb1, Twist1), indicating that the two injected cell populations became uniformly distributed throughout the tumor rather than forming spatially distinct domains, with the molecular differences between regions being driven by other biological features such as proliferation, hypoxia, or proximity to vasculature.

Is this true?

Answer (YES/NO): NO